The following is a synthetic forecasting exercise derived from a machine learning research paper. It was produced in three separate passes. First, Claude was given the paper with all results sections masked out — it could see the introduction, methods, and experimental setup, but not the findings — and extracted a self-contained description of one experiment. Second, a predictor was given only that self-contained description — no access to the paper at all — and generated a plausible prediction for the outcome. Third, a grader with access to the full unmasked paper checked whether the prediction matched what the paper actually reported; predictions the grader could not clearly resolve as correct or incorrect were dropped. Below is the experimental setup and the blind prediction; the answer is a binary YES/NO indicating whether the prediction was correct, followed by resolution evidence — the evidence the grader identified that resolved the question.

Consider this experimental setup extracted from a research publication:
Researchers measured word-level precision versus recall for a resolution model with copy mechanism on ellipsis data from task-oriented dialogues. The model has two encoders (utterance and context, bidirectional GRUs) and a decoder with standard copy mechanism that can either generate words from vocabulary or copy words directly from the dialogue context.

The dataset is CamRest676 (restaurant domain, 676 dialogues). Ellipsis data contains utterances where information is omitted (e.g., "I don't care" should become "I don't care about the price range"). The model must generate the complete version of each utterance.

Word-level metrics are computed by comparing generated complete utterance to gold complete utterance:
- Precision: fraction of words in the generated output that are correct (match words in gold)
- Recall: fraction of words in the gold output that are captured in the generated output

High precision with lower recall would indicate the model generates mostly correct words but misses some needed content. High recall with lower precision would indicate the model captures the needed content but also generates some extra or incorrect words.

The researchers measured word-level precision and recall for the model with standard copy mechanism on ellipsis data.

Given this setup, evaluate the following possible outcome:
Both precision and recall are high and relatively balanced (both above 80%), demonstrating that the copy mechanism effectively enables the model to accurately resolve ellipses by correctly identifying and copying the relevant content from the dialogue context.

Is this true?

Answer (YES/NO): YES